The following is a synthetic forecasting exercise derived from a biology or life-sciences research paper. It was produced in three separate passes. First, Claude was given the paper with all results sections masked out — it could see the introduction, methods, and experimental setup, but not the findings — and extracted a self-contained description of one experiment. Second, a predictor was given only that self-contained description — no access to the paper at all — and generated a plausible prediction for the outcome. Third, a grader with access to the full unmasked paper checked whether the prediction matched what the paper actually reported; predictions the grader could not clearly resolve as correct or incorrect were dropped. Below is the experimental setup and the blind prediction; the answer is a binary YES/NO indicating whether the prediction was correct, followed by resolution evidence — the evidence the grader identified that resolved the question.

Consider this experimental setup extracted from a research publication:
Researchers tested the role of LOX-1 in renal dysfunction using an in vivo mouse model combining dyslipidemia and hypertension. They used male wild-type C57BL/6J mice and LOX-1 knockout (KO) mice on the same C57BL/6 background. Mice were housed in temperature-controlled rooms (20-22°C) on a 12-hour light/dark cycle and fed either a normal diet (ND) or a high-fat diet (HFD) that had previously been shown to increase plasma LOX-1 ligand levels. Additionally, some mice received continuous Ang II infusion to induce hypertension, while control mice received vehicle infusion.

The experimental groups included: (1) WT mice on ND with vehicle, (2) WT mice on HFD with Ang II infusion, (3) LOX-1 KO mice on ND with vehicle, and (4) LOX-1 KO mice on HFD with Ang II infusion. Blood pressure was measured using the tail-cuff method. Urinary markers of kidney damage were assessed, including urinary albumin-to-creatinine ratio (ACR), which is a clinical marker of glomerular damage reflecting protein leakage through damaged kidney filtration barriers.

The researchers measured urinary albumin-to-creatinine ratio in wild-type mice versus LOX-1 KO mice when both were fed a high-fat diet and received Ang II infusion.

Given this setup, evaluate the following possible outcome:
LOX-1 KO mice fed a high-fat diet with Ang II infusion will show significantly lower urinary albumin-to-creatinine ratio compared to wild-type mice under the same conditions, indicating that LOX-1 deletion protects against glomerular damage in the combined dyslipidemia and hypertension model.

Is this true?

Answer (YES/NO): YES